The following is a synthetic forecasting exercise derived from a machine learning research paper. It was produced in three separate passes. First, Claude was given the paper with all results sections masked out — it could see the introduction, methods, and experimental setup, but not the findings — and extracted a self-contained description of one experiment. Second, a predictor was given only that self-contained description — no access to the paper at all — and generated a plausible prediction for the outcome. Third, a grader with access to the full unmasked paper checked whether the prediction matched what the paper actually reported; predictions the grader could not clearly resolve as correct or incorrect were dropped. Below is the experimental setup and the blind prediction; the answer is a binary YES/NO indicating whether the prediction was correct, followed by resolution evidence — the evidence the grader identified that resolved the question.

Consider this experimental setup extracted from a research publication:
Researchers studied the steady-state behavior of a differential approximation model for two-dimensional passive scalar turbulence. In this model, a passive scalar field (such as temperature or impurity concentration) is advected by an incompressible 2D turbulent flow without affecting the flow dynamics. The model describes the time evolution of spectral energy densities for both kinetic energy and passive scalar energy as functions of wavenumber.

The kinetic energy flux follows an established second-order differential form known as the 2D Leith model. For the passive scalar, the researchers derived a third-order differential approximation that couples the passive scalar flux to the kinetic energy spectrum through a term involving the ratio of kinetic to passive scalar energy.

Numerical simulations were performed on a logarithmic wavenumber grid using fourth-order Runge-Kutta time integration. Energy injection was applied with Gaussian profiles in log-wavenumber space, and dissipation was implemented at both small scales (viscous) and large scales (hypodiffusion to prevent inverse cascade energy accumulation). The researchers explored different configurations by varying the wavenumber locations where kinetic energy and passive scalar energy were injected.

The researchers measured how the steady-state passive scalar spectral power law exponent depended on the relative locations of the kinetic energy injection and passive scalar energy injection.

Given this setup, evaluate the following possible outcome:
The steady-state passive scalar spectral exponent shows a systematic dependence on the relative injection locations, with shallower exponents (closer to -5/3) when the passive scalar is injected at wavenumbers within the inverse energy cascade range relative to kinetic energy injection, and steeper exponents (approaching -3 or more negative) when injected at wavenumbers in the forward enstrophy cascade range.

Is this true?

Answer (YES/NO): NO